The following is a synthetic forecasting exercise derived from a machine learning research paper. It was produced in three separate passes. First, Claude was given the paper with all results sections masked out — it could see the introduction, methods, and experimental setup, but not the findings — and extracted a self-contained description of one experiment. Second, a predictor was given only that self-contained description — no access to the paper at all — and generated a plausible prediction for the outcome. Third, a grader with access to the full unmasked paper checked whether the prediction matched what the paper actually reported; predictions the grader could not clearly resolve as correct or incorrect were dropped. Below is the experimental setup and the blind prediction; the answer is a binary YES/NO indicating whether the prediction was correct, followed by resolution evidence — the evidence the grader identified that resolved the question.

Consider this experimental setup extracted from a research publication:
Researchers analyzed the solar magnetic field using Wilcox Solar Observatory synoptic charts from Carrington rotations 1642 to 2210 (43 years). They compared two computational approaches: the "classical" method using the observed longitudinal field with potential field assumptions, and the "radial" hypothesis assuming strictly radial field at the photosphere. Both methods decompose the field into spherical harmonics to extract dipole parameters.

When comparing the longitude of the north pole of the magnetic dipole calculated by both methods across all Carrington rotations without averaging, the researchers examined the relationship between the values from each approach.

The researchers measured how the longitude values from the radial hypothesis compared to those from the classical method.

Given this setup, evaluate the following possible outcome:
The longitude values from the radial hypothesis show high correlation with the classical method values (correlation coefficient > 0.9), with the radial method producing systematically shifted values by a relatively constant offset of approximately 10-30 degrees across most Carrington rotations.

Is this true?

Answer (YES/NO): NO